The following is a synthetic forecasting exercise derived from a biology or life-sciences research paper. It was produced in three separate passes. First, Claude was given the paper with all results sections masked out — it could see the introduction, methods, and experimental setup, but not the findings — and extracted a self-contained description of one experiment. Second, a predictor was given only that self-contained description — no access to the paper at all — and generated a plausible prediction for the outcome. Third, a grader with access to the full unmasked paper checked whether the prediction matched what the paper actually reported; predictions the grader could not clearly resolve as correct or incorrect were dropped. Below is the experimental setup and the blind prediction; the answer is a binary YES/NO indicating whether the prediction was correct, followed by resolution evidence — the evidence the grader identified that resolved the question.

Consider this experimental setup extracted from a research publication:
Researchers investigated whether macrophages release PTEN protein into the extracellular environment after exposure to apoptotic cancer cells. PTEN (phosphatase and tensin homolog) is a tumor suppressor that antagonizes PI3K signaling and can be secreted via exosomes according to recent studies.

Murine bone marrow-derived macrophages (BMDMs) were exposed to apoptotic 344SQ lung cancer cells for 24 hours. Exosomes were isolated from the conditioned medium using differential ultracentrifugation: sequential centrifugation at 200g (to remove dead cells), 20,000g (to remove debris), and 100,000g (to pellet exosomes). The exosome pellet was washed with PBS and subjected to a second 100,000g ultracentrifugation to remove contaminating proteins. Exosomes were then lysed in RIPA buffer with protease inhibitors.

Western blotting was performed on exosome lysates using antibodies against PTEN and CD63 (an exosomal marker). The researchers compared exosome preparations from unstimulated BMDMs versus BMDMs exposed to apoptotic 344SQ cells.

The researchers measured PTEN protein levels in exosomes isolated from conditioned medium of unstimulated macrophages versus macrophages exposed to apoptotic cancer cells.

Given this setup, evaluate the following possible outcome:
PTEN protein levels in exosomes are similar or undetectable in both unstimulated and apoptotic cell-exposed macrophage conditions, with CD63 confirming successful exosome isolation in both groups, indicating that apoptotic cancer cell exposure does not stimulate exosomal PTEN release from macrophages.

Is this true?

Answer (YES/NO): NO